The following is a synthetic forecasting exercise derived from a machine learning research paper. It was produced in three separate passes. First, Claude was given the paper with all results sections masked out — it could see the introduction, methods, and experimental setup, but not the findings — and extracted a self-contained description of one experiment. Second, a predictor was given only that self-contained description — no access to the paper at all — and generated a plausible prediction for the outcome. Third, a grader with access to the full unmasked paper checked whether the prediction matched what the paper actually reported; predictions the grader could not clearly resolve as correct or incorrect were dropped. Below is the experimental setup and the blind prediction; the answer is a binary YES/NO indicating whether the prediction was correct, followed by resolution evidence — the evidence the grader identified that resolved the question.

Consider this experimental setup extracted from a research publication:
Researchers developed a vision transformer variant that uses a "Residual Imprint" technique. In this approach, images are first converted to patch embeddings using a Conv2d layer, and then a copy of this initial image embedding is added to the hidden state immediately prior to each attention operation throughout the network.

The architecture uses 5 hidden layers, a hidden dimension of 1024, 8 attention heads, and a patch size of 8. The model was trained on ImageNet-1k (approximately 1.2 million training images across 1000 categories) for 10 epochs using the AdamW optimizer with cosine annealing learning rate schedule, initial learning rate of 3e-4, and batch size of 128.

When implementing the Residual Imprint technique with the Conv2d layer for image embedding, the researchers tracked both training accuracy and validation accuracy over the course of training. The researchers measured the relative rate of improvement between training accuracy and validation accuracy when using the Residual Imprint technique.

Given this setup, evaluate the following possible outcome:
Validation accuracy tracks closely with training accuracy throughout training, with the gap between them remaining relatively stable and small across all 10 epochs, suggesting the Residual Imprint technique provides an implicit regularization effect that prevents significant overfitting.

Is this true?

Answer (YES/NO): NO